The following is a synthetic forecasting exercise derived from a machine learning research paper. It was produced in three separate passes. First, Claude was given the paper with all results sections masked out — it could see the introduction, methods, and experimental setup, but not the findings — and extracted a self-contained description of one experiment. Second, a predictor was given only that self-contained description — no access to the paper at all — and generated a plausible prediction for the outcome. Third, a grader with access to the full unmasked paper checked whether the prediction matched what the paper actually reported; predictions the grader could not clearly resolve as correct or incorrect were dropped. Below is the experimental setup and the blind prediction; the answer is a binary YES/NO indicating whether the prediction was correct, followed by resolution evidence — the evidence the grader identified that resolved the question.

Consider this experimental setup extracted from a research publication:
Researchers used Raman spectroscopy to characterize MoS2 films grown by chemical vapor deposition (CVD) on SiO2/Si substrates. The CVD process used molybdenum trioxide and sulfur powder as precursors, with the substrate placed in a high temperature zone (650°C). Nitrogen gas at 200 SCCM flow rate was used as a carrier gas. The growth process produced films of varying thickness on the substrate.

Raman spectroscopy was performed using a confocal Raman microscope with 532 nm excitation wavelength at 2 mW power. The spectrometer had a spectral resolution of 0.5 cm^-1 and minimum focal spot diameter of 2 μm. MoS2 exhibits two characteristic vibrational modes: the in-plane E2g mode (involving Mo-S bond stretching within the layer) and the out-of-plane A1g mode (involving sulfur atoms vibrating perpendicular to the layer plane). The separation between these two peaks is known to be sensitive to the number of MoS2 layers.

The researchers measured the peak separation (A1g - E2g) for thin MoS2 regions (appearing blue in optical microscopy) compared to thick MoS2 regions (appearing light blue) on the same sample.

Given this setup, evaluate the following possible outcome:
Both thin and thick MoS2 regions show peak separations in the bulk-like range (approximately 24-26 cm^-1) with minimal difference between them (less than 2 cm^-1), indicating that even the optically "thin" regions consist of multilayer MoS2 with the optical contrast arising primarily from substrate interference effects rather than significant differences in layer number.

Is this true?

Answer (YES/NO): NO